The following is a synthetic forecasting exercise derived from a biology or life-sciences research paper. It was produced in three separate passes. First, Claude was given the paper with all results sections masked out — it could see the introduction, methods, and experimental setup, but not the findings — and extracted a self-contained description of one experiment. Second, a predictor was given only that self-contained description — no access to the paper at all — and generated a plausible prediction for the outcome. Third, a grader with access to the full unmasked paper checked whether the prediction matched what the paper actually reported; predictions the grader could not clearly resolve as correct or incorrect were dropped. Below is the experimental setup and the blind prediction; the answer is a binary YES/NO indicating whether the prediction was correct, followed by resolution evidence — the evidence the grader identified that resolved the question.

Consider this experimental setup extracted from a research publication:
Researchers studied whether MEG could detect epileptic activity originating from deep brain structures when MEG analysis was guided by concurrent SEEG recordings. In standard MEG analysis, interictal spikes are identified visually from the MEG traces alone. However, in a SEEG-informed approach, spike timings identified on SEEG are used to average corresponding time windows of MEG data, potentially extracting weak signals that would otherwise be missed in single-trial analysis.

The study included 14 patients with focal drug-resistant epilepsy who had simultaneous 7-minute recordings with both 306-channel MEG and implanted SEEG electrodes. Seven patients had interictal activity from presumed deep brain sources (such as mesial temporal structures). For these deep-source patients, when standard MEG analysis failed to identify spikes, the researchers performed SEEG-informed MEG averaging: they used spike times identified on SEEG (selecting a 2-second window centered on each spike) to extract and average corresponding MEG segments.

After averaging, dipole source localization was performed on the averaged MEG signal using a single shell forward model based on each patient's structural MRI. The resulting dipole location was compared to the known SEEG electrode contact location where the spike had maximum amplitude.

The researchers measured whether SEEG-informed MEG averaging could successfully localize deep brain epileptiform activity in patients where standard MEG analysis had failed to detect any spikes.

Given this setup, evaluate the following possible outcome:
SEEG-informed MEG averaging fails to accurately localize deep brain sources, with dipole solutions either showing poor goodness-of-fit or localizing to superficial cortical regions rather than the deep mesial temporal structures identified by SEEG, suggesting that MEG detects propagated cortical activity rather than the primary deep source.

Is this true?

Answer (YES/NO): NO